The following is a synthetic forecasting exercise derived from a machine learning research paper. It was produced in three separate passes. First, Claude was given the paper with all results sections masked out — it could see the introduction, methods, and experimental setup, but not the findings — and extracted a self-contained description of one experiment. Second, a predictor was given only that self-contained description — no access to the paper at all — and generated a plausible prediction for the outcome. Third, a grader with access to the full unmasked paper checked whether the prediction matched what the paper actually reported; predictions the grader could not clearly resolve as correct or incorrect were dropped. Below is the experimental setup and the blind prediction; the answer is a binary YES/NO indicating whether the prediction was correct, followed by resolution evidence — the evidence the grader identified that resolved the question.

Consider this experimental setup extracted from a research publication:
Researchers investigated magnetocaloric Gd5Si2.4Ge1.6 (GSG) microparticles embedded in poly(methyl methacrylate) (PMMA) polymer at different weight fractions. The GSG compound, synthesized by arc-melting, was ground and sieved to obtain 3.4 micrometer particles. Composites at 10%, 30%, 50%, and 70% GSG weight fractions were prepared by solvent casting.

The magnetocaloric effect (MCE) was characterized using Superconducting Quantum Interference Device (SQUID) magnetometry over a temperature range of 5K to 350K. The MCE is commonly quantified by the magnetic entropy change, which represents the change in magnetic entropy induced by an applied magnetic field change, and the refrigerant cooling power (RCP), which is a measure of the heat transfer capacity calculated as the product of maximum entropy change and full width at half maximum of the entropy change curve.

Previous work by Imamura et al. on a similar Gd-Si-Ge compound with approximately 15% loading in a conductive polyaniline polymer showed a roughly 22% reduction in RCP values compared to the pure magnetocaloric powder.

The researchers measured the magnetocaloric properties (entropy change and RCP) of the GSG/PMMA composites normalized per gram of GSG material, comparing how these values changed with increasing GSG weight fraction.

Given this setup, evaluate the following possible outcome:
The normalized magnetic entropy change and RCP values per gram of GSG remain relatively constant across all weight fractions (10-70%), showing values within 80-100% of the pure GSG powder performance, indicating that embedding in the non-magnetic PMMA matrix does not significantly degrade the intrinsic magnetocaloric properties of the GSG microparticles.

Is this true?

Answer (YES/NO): NO